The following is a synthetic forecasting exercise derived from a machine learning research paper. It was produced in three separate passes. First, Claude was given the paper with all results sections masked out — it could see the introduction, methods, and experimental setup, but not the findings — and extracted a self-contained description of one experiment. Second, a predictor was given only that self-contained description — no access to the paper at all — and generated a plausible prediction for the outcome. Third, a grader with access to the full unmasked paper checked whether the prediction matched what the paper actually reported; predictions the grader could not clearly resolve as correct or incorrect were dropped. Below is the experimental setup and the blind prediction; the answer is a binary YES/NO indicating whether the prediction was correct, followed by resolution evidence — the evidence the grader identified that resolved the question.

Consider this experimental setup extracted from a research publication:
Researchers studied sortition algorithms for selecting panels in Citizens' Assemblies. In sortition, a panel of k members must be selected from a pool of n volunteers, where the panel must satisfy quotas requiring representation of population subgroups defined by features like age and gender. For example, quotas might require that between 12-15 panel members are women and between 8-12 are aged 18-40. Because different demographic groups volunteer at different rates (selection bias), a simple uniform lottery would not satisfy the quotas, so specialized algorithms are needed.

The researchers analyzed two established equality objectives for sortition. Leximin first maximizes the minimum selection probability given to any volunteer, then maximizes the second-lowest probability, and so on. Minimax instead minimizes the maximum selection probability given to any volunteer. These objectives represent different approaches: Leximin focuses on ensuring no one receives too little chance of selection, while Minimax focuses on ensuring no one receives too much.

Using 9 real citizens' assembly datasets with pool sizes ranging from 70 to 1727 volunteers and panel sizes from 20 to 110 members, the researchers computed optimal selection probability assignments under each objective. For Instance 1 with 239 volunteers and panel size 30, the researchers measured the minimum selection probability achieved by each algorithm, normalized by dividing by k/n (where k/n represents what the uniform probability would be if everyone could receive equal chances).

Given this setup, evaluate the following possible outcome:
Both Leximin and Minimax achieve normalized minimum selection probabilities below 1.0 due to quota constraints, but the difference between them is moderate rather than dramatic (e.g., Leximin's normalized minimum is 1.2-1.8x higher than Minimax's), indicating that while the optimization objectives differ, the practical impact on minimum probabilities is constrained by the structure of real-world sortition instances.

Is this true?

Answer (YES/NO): NO